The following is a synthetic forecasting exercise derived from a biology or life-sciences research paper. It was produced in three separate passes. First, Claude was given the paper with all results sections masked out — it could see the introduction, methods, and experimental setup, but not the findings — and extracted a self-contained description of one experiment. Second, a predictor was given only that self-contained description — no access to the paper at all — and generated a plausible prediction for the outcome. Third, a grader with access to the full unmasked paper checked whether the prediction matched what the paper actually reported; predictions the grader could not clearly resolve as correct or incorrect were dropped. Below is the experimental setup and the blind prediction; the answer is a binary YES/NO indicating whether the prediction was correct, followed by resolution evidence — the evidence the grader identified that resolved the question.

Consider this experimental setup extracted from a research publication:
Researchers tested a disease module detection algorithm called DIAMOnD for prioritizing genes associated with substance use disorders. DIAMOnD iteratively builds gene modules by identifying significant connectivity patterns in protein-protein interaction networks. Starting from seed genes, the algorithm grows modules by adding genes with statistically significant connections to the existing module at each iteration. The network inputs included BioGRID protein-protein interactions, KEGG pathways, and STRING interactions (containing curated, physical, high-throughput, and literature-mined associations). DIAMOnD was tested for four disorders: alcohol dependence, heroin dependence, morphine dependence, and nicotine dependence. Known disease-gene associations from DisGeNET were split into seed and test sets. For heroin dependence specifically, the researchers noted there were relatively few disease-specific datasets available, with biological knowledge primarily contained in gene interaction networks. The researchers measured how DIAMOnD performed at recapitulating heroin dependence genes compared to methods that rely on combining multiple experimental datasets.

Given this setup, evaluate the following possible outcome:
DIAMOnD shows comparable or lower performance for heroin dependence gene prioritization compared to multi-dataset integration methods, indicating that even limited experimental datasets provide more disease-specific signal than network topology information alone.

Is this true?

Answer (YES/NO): YES